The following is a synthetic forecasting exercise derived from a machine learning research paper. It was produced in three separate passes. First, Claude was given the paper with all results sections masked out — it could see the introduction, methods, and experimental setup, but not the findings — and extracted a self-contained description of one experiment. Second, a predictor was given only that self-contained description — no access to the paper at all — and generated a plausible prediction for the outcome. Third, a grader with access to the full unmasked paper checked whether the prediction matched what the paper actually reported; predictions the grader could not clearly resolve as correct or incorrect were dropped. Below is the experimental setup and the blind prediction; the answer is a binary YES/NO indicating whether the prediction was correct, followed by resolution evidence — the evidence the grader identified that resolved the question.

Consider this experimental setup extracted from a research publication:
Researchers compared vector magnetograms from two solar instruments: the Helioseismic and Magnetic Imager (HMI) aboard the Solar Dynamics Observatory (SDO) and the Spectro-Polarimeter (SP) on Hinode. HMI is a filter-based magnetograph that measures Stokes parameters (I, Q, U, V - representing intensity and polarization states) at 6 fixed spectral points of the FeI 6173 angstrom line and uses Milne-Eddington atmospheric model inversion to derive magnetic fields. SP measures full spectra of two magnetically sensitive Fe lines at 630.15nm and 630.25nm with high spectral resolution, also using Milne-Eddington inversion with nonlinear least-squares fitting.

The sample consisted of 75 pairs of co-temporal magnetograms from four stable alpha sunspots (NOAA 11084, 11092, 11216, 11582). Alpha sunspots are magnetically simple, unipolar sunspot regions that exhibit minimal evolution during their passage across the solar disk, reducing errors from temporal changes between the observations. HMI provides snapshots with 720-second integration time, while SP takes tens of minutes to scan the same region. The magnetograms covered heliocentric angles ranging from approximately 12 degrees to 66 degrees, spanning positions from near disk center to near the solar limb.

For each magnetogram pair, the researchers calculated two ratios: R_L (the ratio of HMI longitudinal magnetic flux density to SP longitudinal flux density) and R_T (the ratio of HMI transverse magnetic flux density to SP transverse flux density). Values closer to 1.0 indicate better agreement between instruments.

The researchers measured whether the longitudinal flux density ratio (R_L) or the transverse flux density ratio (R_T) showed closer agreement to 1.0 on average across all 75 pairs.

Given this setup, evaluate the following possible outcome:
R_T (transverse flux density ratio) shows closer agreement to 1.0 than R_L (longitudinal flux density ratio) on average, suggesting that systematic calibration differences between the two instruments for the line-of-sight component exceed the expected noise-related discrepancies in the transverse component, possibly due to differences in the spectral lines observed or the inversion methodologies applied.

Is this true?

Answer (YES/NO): YES